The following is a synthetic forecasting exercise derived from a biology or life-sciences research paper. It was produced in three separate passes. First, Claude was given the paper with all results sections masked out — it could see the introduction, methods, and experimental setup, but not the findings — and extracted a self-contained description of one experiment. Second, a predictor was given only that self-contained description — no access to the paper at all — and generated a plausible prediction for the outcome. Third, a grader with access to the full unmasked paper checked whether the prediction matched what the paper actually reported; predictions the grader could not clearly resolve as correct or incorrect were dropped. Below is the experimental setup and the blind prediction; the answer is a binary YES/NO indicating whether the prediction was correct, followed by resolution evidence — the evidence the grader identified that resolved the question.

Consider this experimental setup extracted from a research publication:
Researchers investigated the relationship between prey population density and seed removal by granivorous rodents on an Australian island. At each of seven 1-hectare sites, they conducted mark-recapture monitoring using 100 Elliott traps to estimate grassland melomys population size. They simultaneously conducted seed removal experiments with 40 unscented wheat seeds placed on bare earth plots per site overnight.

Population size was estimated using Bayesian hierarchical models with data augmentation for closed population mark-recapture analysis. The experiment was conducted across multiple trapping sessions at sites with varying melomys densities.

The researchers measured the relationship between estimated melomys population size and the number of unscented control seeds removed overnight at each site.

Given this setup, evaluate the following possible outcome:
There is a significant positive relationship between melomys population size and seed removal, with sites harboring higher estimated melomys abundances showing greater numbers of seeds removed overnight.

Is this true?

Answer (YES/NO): YES